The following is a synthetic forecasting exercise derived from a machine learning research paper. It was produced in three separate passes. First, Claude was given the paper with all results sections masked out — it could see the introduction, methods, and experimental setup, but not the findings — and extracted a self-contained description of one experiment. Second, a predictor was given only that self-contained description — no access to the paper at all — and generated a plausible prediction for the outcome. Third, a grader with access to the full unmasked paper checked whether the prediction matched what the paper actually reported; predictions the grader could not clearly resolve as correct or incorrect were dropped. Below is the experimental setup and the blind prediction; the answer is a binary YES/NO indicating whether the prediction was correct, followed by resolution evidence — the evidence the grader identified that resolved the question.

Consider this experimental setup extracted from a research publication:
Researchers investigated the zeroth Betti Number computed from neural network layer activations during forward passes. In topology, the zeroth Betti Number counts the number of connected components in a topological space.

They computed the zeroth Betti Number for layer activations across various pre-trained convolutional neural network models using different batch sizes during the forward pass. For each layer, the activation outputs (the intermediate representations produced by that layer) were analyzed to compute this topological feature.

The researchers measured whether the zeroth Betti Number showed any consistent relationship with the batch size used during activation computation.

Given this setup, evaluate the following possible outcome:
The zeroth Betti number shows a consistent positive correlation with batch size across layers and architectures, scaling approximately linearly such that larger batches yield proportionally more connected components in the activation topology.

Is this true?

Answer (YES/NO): YES